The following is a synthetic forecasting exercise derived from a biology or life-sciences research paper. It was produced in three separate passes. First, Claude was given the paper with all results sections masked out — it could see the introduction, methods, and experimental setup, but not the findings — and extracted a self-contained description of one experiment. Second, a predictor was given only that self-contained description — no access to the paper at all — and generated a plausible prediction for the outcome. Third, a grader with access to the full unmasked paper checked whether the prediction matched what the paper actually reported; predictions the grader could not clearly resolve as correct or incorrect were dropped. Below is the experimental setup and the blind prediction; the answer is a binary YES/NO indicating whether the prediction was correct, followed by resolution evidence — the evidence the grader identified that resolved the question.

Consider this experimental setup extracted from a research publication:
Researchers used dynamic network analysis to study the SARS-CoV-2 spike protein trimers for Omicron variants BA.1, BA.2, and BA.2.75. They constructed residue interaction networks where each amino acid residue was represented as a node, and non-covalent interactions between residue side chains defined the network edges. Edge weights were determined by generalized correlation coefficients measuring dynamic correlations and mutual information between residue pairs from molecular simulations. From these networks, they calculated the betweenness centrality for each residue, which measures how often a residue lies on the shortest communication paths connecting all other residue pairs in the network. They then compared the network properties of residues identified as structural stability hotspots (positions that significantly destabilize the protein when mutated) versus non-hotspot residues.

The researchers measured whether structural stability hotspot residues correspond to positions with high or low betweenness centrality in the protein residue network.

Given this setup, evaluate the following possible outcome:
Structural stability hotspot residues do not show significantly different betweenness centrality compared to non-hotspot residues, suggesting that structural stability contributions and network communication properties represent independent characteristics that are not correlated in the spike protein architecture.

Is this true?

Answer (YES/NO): NO